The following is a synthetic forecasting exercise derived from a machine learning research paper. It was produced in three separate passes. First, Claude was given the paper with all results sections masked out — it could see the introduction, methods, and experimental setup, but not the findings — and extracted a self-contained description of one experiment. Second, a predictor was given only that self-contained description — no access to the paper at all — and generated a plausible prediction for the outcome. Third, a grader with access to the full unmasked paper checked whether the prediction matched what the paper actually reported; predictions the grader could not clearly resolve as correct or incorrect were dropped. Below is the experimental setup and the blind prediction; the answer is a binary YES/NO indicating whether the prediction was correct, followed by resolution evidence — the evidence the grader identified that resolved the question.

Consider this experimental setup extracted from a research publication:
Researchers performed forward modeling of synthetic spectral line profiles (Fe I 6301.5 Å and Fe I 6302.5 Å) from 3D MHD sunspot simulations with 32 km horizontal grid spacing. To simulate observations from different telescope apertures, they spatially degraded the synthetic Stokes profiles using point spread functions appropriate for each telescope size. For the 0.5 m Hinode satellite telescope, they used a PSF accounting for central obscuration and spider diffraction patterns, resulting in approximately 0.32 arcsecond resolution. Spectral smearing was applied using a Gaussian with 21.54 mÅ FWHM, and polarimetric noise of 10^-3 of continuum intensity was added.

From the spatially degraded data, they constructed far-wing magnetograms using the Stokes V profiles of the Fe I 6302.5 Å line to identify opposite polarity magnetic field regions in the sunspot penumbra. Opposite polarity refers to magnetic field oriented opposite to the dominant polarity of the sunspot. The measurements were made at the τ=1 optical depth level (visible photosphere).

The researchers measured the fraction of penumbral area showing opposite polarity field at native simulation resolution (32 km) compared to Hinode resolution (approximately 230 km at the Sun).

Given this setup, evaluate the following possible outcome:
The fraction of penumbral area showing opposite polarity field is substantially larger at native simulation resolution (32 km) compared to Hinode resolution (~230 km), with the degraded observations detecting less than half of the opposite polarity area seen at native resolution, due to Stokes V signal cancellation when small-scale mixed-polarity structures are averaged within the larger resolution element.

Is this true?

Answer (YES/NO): YES